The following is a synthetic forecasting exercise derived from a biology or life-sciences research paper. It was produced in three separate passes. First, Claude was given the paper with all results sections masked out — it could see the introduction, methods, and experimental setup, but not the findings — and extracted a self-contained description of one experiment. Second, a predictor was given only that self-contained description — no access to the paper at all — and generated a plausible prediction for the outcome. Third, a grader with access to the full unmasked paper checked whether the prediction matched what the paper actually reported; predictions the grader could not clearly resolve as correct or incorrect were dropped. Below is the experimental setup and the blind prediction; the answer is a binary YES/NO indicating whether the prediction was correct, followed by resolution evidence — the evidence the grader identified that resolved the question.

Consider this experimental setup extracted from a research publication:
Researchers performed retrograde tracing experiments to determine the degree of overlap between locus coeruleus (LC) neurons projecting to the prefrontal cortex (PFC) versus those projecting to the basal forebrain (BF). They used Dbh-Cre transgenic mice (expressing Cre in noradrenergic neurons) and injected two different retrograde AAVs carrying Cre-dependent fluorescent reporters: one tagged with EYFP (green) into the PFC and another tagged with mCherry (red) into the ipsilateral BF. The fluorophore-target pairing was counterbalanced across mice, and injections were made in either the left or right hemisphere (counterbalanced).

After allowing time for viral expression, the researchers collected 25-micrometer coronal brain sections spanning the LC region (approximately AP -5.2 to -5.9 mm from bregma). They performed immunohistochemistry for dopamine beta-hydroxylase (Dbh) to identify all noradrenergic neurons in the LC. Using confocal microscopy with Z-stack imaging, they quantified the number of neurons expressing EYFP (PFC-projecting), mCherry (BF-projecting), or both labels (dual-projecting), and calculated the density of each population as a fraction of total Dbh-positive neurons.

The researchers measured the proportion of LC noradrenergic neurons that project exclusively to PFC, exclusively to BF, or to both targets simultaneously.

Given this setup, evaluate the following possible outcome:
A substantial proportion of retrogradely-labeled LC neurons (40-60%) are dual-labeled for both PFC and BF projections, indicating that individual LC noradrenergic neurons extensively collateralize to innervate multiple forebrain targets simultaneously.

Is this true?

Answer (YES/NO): NO